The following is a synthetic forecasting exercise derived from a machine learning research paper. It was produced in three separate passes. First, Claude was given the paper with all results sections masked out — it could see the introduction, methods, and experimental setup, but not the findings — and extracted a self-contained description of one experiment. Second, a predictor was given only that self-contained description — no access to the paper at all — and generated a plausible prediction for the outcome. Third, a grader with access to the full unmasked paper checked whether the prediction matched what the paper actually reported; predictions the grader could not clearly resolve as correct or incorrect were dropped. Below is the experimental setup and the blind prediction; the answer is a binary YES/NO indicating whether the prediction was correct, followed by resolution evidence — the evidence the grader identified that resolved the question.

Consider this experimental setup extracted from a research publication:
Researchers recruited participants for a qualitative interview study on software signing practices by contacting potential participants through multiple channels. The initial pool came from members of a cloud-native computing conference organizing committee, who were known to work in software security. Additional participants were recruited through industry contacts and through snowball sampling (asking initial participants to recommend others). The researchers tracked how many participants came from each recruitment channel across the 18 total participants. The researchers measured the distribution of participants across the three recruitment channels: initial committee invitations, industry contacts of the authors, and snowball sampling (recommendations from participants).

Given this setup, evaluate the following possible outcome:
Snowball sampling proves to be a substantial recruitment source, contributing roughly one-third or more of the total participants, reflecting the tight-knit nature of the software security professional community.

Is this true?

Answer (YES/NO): NO